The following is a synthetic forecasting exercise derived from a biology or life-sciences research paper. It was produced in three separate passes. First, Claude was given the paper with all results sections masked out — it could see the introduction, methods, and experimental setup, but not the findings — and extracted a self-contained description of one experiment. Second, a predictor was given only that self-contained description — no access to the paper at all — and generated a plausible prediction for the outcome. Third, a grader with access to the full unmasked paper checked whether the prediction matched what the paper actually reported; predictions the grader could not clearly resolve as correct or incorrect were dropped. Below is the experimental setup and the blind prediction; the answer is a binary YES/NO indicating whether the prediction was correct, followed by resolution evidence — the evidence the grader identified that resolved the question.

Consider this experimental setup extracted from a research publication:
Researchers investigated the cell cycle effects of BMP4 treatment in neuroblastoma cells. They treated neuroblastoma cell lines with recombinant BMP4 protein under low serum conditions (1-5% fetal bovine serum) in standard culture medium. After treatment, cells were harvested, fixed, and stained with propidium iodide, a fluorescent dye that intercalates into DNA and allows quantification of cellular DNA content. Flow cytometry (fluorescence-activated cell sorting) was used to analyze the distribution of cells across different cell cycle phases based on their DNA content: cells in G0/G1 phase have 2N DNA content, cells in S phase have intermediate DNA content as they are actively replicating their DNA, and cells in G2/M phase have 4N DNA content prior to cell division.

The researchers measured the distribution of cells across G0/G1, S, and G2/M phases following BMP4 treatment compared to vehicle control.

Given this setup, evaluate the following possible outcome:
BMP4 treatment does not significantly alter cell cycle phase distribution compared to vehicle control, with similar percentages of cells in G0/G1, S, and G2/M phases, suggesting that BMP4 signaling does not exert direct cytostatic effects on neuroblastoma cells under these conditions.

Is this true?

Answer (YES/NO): NO